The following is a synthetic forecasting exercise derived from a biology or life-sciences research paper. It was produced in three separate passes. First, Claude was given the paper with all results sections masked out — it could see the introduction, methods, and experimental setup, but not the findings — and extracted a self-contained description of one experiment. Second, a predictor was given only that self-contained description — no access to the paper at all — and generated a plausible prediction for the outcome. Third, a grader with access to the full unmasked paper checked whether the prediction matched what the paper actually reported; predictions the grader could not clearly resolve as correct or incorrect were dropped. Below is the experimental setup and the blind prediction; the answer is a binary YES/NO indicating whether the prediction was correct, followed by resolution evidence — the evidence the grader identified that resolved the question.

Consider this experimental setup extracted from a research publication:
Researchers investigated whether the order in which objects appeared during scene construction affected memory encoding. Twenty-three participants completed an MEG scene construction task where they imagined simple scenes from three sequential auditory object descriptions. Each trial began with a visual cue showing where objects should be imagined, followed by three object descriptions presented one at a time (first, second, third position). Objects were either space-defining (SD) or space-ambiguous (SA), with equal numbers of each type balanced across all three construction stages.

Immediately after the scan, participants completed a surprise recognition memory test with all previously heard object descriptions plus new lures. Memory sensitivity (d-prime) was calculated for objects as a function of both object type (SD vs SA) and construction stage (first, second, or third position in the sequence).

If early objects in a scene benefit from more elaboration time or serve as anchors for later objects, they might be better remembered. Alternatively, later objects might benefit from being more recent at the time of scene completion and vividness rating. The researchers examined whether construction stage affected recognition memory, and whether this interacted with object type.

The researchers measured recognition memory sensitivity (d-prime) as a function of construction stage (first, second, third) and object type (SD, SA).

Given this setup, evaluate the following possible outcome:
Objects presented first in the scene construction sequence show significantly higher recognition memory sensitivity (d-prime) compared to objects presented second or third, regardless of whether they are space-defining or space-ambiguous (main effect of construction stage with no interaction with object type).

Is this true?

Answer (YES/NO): NO